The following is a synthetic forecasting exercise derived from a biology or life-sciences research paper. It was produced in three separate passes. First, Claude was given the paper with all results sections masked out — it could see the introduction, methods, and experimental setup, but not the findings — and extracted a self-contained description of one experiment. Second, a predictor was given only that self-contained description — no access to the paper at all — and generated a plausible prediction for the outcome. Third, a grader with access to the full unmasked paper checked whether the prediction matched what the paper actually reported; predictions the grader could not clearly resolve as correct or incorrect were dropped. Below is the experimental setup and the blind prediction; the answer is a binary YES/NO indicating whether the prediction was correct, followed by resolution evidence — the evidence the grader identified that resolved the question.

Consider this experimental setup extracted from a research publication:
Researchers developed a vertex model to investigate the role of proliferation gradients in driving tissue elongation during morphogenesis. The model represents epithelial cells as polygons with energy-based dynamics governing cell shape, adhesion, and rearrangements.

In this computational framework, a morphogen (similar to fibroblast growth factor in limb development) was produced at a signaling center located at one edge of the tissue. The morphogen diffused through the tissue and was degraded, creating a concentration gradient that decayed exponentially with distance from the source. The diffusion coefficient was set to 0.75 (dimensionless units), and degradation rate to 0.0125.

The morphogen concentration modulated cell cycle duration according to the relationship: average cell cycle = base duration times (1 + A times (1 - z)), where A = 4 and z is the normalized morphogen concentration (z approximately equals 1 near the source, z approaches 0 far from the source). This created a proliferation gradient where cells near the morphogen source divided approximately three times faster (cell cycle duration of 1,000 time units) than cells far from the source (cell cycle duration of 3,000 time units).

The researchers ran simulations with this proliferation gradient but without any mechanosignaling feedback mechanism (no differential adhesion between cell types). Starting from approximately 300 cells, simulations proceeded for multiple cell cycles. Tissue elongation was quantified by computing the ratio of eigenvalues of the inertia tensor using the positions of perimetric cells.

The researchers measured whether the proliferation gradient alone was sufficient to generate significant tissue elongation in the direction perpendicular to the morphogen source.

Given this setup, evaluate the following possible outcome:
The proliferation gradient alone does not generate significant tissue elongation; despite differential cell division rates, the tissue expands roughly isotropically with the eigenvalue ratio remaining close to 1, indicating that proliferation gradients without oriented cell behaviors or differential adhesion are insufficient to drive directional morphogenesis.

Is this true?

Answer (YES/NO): YES